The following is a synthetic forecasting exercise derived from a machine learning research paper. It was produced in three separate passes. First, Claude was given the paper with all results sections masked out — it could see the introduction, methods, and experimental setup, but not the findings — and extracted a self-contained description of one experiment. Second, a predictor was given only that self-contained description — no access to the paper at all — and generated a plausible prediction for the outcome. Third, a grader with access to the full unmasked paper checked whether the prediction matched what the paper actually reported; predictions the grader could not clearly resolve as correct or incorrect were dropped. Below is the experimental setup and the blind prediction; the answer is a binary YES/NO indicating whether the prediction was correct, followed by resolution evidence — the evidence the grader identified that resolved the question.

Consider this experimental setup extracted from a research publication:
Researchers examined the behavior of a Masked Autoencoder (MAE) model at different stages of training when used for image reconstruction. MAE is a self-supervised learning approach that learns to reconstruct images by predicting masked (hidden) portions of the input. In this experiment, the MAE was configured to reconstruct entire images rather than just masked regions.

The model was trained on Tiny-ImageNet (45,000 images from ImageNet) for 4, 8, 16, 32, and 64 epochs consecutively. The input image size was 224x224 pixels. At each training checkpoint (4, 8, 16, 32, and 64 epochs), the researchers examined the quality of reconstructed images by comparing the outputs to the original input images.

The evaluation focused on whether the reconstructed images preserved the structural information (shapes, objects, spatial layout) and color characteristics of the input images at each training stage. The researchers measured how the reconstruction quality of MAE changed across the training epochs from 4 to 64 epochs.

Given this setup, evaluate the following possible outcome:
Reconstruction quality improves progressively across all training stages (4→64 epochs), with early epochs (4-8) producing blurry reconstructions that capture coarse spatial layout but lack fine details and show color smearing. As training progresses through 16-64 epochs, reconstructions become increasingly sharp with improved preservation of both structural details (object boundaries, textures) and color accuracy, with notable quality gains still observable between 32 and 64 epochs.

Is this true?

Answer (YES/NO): NO